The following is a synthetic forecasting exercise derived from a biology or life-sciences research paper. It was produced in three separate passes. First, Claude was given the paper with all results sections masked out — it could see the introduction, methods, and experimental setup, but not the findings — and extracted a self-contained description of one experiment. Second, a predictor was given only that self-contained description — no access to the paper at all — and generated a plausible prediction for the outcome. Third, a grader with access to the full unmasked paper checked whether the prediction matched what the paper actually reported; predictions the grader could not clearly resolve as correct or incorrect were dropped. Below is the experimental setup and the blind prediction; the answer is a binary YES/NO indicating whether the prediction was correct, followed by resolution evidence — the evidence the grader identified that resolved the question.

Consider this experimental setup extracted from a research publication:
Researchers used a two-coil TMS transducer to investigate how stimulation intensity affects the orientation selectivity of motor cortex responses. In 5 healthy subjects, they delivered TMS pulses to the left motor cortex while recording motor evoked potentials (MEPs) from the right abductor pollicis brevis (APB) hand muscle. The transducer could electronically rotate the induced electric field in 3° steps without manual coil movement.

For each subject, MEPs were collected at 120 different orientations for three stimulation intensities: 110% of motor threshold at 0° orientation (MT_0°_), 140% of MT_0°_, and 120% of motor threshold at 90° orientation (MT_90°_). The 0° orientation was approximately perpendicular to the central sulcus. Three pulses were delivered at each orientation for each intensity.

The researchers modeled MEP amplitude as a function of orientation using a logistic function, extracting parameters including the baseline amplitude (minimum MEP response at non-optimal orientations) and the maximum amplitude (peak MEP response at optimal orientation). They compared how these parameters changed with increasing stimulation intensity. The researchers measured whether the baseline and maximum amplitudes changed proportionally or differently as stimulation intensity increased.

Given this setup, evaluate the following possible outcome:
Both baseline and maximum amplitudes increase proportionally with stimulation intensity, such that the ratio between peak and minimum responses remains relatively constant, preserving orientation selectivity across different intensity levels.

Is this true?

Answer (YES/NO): NO